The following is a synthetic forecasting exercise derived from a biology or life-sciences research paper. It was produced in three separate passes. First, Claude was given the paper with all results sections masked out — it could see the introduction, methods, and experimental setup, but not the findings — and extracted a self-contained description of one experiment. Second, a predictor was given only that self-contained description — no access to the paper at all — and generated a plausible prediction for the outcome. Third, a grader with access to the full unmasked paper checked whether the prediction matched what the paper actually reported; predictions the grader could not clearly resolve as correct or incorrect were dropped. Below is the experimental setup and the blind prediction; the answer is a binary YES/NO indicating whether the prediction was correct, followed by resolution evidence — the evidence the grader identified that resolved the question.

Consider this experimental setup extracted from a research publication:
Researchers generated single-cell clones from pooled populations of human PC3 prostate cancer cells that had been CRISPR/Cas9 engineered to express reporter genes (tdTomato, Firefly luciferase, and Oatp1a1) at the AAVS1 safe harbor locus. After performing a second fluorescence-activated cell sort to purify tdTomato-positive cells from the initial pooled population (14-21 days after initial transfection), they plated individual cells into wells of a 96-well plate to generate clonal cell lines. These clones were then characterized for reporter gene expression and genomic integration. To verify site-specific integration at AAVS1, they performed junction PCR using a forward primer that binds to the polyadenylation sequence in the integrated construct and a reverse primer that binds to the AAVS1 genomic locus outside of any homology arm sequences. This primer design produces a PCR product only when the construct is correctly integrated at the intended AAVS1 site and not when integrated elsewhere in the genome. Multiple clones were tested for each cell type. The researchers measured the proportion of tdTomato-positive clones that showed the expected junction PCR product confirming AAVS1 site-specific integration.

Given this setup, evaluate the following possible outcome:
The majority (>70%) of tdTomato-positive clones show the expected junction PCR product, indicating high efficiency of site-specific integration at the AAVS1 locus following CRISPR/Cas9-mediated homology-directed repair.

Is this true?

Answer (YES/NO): NO